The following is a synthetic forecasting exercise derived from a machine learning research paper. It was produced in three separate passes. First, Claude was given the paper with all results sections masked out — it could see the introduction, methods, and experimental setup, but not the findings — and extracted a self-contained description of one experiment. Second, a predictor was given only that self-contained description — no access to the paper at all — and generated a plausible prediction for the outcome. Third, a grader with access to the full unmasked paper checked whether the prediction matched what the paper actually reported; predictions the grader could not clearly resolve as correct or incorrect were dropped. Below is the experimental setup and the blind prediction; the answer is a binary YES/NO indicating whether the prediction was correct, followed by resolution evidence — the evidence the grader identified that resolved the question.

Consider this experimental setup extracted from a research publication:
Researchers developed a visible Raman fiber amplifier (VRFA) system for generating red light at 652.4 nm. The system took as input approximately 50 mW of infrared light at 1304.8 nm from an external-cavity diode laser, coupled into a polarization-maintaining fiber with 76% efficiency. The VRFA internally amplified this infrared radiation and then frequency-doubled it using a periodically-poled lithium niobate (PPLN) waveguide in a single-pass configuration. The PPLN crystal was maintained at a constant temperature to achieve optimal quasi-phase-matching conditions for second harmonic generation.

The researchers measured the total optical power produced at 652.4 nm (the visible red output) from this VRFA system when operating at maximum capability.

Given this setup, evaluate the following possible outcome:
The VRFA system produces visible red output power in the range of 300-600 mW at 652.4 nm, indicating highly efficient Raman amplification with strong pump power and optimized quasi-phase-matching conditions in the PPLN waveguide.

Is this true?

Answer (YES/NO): NO